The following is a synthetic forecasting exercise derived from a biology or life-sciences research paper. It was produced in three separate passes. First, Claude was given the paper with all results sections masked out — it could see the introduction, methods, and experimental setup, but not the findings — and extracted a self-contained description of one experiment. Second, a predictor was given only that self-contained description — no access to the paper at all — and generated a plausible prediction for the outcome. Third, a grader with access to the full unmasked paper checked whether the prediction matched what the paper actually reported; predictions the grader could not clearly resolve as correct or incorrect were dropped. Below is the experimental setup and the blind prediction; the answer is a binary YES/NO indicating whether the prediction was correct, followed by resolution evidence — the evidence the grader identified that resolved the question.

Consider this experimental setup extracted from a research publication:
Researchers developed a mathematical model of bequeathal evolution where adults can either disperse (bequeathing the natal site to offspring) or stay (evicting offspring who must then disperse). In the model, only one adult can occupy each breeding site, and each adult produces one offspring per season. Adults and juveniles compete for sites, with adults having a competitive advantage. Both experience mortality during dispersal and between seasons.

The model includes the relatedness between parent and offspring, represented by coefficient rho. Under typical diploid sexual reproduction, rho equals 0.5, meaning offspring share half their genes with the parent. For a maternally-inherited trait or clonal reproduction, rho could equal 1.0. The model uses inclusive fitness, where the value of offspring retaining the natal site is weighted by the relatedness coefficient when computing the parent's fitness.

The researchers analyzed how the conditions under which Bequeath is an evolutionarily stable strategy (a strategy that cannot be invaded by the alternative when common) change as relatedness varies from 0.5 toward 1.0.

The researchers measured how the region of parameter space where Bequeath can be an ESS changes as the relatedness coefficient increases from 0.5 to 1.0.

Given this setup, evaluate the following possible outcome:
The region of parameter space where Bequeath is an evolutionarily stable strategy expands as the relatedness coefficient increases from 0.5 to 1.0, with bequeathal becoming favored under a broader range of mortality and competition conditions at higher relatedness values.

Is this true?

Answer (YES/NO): YES